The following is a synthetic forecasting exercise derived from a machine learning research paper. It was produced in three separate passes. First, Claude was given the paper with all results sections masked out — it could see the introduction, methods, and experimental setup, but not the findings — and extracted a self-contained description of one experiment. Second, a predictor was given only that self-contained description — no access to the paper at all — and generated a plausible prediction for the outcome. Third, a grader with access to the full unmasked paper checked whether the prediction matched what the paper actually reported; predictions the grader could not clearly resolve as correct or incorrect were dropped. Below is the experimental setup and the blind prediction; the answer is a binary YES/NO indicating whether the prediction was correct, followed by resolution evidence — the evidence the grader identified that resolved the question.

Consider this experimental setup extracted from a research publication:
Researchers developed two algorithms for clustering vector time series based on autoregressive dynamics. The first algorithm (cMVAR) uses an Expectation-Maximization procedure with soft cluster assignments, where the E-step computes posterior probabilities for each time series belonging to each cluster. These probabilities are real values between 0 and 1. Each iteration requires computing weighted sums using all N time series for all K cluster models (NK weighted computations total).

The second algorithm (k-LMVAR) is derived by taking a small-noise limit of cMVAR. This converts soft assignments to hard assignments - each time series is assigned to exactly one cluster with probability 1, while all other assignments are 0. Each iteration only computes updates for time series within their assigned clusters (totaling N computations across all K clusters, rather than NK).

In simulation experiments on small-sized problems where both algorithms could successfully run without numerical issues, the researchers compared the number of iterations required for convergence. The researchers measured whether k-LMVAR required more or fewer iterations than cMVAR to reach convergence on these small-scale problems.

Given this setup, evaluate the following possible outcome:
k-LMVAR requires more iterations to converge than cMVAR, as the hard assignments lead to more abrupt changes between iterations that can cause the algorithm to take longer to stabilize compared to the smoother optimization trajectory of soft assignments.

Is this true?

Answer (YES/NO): YES